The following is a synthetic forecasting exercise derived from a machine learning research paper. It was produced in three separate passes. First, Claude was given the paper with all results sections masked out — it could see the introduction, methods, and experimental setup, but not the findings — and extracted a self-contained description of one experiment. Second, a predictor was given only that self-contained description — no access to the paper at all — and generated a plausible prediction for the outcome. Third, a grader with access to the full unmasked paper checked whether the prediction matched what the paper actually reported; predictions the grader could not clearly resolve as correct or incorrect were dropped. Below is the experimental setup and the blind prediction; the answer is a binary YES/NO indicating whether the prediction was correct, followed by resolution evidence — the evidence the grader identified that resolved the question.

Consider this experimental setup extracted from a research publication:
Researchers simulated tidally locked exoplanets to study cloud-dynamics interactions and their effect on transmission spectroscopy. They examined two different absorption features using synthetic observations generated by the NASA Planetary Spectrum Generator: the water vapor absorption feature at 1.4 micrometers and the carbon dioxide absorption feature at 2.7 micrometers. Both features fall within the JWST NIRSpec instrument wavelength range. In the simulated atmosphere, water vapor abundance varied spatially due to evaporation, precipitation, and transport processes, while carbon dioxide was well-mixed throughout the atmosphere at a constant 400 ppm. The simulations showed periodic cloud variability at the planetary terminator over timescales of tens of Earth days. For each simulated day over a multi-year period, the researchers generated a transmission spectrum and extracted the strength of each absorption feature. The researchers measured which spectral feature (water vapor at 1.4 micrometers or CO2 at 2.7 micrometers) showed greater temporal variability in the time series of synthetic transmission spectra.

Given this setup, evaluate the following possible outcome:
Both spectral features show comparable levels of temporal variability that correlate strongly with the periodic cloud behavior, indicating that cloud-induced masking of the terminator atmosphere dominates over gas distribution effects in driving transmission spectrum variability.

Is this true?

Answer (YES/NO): YES